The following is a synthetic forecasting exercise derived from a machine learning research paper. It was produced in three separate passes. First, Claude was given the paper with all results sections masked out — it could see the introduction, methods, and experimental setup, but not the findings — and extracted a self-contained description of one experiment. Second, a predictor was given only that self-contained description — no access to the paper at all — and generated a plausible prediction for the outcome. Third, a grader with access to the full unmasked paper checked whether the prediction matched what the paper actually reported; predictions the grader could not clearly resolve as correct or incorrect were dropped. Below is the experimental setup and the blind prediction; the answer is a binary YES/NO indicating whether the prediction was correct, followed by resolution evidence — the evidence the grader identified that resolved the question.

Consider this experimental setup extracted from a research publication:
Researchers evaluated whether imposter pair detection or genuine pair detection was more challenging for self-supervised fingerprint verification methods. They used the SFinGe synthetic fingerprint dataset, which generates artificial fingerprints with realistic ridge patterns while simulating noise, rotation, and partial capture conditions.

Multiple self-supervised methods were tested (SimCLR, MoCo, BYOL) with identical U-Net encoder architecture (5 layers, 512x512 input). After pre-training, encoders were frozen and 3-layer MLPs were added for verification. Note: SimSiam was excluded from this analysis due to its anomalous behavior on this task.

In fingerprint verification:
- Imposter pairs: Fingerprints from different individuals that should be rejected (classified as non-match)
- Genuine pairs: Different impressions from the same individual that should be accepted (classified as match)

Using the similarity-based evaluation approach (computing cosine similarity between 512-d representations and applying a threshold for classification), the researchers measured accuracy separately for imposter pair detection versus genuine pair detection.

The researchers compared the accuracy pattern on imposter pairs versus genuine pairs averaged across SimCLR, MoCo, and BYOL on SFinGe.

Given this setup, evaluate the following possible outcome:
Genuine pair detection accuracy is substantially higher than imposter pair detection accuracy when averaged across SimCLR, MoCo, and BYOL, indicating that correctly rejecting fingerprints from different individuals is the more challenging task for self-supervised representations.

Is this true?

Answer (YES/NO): NO